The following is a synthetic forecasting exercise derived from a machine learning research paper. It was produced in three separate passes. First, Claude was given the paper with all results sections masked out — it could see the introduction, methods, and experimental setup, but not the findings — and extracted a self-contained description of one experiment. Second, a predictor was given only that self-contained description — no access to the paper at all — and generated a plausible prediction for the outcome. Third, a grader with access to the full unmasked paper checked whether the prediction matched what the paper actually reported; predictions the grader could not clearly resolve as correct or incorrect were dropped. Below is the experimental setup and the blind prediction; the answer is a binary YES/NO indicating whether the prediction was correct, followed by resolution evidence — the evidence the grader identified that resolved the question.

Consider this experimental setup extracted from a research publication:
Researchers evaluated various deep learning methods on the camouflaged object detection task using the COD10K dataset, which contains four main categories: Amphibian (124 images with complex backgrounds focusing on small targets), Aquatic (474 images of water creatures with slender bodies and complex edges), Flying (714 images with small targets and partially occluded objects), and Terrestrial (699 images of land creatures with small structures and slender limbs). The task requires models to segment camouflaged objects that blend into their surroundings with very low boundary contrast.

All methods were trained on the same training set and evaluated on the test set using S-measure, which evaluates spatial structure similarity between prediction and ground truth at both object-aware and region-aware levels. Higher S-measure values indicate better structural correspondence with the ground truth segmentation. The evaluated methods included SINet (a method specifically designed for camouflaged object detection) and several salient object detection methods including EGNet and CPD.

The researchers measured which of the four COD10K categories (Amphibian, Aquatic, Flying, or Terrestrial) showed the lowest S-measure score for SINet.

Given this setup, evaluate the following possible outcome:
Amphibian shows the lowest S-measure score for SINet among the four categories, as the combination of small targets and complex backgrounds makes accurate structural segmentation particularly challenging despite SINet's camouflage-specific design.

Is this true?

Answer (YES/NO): NO